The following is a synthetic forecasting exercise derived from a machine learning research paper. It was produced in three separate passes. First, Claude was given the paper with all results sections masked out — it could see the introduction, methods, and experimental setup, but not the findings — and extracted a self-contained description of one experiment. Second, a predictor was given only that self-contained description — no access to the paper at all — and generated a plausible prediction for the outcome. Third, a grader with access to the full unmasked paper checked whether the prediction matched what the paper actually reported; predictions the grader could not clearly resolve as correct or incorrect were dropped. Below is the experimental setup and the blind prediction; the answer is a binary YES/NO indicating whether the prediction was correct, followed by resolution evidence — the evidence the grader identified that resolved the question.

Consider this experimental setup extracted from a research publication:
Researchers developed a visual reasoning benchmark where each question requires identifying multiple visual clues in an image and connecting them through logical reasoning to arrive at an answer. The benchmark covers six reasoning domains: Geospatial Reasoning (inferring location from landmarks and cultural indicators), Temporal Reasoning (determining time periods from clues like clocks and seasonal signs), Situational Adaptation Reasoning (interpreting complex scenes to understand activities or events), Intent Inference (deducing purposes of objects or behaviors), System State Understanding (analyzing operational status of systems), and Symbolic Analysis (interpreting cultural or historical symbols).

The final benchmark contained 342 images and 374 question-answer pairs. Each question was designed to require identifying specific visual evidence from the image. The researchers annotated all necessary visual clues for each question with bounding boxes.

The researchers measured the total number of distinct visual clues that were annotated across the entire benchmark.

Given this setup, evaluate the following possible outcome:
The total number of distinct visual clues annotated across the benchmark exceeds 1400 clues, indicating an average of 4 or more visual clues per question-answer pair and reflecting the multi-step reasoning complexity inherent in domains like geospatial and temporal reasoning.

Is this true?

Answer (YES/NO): NO